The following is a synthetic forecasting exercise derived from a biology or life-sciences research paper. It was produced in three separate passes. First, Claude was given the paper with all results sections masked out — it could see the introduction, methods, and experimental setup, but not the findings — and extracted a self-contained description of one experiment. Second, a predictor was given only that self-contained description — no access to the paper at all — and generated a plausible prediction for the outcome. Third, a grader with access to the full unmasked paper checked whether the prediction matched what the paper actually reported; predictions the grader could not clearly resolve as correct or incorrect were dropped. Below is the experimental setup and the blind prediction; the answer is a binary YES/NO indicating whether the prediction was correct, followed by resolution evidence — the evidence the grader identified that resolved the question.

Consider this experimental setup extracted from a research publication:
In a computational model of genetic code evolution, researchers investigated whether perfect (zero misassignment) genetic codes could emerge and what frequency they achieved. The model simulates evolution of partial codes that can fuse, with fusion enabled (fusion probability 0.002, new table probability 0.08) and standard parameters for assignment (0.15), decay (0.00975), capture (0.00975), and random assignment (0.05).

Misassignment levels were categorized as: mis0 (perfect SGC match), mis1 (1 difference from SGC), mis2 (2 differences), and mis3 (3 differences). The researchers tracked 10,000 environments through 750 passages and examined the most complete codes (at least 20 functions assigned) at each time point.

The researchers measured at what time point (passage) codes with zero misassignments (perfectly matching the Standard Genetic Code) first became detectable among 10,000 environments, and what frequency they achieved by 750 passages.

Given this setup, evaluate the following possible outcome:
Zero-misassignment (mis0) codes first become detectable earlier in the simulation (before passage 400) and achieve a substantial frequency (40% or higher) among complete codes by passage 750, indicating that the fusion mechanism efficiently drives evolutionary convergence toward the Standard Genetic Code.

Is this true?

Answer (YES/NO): NO